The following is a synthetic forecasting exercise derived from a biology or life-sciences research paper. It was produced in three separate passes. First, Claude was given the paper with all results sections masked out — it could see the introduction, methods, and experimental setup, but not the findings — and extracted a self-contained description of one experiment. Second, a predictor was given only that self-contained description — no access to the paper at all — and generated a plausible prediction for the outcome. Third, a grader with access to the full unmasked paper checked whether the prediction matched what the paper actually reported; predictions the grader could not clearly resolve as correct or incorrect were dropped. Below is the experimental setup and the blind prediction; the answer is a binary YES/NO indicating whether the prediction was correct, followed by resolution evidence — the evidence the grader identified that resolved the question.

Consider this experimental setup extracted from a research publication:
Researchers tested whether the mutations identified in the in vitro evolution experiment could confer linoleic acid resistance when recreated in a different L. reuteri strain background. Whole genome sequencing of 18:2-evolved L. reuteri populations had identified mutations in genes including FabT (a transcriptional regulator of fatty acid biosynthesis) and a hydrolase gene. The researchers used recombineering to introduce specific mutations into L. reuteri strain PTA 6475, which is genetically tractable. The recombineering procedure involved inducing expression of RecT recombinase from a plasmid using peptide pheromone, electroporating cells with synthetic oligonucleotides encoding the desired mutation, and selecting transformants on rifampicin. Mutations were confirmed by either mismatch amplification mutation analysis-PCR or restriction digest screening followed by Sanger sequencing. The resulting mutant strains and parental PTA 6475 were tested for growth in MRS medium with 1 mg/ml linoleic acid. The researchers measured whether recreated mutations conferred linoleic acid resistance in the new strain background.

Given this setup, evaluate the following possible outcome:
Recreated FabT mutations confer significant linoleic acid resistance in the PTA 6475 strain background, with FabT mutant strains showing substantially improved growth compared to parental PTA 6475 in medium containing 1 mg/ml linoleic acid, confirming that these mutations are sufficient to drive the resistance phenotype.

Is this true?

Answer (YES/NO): YES